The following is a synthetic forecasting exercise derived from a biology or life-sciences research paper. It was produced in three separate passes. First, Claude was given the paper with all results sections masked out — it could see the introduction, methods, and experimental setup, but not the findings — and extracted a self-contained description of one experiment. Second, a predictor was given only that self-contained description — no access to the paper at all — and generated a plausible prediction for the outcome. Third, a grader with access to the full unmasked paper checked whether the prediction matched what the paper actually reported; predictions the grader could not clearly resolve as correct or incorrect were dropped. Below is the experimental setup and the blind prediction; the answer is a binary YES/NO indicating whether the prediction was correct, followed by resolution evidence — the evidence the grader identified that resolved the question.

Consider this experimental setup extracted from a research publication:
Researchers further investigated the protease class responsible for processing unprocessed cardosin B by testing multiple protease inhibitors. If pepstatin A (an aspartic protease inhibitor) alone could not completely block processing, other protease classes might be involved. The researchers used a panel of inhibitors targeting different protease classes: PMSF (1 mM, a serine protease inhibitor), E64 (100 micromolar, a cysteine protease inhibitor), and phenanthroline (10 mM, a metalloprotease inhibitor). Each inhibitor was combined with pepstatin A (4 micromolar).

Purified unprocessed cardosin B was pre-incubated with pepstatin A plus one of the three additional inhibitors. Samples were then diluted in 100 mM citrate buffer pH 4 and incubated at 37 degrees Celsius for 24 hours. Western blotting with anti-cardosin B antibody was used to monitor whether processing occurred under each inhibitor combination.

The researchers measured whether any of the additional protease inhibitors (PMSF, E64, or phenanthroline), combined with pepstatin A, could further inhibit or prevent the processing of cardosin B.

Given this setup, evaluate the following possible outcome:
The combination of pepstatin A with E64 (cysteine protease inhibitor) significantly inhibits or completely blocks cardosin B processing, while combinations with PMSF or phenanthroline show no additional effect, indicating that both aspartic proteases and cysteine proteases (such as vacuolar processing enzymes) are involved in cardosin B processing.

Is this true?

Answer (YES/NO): YES